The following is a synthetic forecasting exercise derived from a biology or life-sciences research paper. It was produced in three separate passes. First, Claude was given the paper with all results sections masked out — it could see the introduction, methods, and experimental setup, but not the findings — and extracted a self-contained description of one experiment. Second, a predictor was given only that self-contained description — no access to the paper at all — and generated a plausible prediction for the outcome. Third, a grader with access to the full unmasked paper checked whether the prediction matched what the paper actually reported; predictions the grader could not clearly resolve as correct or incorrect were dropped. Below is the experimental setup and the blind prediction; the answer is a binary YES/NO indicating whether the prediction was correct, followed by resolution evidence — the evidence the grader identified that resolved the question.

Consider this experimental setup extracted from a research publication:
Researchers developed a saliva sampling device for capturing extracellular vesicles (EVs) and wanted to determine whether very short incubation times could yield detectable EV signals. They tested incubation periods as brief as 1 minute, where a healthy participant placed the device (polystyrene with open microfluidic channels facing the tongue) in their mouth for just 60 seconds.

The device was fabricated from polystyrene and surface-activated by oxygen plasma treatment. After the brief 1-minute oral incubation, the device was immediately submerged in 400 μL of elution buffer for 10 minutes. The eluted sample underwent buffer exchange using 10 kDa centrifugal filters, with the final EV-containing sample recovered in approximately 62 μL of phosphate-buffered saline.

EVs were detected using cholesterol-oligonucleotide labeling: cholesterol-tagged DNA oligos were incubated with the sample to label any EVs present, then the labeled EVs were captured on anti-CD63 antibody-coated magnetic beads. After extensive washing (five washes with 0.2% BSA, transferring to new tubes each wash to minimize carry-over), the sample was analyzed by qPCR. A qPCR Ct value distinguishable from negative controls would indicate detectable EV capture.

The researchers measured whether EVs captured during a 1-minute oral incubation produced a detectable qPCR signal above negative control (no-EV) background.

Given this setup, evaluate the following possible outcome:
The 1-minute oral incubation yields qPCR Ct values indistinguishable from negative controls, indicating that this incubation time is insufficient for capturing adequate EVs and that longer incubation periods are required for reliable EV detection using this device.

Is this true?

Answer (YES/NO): NO